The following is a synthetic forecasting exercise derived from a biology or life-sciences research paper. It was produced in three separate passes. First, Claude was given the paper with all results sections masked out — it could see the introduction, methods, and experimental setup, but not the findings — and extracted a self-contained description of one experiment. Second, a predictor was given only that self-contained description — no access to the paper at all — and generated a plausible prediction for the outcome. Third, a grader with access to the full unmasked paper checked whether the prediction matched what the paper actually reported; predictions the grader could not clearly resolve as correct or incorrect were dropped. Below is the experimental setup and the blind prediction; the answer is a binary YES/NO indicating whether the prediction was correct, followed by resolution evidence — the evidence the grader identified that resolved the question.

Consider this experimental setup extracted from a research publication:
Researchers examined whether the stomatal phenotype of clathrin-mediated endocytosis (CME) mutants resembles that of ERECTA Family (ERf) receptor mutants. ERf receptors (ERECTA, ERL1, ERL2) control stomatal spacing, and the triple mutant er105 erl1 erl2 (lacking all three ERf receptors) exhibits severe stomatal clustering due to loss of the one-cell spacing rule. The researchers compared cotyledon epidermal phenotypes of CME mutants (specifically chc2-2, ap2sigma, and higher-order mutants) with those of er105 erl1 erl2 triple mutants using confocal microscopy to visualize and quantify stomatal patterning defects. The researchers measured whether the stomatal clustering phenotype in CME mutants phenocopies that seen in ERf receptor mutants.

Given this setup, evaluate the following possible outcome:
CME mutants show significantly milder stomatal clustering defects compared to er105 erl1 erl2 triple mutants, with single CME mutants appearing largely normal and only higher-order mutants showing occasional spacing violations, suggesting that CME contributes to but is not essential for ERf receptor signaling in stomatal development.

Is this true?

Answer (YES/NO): NO